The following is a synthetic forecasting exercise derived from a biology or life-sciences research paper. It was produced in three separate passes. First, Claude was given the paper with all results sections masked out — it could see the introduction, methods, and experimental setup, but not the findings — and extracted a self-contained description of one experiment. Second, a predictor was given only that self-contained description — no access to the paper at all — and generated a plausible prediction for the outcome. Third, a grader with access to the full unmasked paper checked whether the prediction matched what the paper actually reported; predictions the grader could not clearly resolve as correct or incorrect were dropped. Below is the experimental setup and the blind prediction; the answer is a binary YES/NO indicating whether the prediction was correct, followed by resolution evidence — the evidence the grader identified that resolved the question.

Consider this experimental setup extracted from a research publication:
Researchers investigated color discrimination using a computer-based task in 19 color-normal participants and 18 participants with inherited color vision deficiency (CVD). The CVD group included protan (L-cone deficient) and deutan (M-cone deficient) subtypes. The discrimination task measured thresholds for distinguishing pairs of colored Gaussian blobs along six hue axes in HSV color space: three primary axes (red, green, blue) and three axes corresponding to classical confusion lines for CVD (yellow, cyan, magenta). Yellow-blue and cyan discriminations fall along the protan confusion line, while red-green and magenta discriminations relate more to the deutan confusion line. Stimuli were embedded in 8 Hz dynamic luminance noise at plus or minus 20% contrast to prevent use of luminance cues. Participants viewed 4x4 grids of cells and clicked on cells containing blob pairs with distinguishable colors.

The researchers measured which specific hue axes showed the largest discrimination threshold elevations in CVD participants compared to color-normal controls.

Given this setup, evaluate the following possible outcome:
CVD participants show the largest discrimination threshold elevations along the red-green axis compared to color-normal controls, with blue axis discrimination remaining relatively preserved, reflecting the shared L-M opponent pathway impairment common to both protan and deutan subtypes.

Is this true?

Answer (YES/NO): NO